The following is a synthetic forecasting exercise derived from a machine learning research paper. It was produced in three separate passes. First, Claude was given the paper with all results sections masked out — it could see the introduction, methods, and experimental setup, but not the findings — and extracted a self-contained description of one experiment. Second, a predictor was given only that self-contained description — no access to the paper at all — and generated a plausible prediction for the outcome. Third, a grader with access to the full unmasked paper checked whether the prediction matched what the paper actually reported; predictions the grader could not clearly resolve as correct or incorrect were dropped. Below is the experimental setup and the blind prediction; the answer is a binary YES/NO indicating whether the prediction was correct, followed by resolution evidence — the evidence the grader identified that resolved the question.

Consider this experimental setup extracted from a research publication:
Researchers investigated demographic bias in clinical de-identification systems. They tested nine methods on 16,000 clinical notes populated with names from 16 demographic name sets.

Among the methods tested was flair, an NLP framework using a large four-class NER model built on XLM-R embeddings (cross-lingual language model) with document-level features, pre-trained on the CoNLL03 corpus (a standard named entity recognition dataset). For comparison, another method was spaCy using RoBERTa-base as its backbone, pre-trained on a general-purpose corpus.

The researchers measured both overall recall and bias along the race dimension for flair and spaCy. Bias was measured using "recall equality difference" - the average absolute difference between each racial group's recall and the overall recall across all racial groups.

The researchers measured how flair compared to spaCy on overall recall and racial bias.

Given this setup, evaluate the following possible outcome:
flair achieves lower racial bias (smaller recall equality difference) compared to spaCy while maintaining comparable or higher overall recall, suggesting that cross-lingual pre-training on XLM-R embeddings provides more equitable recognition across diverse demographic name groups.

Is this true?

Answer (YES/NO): NO